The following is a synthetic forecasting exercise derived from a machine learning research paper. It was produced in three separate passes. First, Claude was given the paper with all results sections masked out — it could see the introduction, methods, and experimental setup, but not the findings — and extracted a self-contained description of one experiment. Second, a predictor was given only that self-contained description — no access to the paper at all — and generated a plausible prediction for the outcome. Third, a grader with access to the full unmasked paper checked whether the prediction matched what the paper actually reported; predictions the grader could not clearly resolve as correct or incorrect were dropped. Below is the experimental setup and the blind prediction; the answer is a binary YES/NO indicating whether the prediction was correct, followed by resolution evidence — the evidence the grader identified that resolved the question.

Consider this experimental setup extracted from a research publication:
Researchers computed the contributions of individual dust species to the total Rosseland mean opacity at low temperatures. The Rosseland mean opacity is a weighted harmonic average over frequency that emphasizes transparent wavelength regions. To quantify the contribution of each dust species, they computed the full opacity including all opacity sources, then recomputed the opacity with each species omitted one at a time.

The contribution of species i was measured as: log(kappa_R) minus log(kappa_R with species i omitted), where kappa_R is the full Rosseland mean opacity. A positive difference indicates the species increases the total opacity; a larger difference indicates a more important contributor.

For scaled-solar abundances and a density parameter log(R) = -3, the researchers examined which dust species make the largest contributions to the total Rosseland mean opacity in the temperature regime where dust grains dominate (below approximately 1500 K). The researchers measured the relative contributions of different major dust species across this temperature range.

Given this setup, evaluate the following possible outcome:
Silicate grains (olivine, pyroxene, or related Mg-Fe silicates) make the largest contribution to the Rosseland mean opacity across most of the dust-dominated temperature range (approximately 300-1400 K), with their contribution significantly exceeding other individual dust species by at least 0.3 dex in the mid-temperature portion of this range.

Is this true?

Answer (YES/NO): NO